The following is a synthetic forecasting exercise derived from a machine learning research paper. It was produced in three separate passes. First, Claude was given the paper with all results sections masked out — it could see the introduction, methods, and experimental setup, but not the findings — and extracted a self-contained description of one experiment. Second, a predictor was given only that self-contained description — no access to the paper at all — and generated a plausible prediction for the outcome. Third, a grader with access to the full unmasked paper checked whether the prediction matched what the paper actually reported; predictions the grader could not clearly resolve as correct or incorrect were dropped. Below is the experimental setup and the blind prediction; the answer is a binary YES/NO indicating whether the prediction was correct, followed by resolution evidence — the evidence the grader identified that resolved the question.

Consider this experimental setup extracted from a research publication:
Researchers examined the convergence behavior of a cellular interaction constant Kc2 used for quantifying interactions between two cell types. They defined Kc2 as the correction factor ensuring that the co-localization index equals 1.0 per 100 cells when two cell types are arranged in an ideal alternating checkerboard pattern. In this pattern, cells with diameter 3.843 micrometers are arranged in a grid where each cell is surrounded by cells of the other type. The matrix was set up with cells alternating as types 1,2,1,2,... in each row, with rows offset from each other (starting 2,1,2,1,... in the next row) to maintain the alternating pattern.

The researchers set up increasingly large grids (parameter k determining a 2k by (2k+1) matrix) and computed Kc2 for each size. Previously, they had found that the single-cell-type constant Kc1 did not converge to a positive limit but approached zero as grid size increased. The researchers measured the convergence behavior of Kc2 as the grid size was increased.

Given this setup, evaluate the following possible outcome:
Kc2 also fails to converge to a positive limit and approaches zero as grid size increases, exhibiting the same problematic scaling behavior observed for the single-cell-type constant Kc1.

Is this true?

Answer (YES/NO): NO